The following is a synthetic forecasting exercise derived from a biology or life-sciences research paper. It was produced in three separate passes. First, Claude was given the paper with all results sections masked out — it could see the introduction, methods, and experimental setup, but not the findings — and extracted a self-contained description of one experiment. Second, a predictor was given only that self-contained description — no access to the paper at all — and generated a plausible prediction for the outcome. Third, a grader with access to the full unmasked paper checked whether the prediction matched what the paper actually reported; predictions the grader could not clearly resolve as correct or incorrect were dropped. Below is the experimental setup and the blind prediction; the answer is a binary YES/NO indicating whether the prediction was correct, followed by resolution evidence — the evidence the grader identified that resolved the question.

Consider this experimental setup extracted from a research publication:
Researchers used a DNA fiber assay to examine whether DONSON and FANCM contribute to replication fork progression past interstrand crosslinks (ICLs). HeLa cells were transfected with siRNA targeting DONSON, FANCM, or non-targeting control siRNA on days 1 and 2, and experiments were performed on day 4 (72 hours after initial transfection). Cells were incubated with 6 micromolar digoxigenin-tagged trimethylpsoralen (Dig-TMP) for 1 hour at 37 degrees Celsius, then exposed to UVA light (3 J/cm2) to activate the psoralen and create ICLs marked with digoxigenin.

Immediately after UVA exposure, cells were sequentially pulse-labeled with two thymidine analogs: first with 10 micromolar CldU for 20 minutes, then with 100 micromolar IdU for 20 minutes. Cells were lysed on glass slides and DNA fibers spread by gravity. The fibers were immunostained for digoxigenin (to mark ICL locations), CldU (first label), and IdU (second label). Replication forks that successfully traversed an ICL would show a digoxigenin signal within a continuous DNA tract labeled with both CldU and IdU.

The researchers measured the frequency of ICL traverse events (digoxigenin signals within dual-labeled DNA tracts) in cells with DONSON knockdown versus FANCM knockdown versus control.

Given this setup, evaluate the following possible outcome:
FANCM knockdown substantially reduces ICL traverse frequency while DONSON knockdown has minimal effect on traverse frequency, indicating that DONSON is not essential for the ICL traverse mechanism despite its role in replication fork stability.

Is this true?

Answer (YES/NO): NO